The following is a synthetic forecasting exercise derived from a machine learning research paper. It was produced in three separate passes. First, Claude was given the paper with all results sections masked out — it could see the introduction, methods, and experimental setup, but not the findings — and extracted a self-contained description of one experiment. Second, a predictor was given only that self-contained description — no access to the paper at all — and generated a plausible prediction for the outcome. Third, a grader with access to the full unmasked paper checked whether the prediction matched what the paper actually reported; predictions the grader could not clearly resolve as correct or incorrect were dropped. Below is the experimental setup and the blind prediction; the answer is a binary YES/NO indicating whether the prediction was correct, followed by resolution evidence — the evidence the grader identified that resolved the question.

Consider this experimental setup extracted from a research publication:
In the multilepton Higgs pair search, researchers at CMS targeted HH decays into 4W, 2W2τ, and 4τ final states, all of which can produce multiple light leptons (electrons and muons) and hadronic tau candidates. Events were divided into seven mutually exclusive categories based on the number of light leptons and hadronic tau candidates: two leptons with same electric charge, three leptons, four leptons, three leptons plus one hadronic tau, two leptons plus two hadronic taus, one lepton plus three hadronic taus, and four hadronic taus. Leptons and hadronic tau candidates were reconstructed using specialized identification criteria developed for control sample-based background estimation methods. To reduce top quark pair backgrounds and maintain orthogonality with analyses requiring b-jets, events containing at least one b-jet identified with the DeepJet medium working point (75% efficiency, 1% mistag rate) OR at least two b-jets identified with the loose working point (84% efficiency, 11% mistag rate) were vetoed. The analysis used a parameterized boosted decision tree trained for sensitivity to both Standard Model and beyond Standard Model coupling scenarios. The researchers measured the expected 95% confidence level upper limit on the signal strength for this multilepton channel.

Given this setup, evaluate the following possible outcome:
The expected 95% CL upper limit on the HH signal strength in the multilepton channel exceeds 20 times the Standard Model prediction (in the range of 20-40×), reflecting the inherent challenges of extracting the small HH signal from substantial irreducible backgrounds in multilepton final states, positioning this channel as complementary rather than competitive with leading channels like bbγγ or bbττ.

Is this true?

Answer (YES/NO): NO